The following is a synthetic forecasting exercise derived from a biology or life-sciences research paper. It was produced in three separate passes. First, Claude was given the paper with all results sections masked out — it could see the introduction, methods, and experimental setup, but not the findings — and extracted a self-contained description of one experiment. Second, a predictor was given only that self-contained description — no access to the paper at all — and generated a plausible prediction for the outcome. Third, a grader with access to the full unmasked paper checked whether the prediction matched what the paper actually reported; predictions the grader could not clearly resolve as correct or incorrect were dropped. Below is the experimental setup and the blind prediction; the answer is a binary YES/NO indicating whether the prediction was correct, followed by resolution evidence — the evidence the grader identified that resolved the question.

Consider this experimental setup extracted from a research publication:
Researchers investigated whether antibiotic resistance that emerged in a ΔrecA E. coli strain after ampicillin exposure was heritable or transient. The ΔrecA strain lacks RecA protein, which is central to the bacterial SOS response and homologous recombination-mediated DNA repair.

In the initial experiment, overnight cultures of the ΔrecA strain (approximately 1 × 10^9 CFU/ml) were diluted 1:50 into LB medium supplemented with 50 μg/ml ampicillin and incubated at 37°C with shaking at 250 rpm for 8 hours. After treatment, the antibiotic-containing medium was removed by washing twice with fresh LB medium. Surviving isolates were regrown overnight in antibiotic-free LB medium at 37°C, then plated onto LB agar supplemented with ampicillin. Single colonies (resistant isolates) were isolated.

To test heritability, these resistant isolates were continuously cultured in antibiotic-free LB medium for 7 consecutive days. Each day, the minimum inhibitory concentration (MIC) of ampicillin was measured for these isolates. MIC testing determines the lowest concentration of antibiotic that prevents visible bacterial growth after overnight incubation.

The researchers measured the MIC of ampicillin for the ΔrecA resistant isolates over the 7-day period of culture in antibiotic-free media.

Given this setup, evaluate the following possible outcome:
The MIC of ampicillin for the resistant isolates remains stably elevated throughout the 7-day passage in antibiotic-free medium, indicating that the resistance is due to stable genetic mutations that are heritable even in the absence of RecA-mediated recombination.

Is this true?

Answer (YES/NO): YES